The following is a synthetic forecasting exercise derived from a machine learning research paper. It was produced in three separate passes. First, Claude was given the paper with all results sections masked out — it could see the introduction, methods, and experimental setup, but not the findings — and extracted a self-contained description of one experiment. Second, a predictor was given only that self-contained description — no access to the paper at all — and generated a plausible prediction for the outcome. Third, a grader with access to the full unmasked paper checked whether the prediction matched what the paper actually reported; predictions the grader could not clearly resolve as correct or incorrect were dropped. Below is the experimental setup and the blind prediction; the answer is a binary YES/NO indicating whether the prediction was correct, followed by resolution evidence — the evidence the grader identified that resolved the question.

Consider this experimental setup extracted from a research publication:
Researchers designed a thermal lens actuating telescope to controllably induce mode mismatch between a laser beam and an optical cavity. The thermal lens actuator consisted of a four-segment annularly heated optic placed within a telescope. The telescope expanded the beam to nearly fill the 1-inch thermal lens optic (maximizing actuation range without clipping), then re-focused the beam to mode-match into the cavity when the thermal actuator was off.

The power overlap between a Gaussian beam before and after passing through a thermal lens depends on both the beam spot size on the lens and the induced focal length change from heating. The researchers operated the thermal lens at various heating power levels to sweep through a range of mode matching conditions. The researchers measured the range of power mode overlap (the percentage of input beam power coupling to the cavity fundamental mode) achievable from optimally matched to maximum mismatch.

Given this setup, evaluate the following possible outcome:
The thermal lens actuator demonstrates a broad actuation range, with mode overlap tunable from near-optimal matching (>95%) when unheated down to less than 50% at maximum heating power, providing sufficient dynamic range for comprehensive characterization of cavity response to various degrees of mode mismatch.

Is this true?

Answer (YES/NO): YES